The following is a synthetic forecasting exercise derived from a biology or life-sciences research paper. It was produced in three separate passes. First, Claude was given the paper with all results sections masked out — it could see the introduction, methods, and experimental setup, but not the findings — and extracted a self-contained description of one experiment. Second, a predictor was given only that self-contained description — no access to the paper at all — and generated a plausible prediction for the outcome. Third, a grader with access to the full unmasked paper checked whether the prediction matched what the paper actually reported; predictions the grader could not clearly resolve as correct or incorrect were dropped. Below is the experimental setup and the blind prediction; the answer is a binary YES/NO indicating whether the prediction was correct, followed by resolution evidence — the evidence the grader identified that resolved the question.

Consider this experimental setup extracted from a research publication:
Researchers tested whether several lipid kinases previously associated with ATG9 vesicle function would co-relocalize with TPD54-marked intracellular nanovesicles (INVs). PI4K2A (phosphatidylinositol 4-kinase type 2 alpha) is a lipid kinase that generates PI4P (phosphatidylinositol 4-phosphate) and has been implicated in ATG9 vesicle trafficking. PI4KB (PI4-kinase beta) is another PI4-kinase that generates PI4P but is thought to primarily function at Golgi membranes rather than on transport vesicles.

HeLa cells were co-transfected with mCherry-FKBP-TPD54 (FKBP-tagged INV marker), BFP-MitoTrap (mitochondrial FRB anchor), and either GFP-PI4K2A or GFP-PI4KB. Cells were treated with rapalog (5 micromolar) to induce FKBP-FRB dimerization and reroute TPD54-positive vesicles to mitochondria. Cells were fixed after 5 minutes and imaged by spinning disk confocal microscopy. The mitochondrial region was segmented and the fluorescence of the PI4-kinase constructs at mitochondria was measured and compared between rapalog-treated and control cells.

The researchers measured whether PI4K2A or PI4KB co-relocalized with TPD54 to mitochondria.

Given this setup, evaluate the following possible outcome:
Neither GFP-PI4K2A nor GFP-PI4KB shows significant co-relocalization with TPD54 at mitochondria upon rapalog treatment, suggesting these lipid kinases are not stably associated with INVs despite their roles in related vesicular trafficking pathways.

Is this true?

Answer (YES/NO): NO